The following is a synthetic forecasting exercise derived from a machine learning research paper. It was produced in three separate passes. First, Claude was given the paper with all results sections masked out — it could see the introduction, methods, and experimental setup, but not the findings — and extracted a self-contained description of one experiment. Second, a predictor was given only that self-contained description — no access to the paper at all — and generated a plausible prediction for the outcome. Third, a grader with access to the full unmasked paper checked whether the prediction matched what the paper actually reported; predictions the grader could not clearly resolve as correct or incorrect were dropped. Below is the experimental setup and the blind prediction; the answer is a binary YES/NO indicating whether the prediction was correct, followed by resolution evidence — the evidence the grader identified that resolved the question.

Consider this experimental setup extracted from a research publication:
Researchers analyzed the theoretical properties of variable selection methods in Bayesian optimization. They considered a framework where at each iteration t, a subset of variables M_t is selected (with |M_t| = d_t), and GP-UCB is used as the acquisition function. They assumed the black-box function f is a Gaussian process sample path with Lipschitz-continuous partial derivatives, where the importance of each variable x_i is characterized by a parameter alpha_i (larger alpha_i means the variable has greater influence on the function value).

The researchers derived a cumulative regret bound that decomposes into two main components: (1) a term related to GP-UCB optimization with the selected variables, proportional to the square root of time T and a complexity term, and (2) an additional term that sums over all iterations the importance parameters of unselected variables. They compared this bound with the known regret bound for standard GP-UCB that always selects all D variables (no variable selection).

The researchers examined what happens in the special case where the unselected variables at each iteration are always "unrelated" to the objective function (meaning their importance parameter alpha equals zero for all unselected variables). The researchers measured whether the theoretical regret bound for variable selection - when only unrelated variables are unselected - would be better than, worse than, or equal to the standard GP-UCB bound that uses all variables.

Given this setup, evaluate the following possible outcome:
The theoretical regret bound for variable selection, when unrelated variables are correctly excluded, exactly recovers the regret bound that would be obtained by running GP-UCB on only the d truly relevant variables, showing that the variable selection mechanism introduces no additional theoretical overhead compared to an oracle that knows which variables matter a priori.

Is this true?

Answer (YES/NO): NO